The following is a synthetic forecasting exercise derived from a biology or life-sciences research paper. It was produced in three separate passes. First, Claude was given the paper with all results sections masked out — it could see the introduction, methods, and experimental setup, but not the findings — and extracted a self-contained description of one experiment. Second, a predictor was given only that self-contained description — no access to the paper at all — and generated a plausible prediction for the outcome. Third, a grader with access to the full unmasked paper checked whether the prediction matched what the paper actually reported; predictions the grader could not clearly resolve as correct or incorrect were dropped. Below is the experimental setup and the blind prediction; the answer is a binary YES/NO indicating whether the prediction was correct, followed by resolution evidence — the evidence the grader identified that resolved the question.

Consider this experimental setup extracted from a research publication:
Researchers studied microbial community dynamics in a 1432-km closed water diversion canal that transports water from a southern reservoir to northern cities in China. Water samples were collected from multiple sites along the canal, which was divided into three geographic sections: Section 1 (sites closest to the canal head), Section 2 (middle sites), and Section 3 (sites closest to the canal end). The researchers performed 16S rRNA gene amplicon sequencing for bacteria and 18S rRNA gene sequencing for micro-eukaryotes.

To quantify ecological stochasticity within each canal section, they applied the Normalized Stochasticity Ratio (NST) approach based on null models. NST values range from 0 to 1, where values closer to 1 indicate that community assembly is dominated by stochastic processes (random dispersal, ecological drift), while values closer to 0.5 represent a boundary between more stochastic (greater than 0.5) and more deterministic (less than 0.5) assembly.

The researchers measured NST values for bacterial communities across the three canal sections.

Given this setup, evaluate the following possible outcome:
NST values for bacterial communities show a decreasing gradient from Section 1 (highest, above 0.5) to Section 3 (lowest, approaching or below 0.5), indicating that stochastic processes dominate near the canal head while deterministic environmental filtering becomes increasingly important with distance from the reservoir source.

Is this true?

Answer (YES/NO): YES